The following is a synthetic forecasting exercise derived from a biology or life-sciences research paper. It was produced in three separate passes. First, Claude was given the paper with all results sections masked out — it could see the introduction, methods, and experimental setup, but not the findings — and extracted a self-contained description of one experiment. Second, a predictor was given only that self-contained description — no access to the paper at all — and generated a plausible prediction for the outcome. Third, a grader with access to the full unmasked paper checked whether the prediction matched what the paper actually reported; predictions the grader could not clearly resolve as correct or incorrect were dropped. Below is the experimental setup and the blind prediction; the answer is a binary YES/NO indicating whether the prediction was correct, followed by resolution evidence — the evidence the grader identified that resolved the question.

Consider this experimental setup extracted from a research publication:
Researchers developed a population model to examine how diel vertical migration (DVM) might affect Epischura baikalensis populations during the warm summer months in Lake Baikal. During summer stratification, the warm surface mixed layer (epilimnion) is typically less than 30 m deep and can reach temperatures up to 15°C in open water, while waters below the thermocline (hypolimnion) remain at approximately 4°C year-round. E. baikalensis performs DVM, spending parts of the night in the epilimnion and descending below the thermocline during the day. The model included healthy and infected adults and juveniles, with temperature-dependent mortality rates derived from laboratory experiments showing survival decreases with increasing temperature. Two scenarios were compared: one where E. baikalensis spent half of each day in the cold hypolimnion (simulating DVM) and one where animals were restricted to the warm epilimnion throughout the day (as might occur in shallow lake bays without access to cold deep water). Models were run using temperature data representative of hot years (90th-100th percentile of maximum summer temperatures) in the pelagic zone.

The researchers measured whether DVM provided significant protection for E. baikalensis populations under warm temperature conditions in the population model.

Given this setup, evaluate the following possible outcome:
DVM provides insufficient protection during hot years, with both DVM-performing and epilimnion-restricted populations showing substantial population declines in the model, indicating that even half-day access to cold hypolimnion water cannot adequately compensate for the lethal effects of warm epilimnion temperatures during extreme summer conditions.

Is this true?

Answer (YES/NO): NO